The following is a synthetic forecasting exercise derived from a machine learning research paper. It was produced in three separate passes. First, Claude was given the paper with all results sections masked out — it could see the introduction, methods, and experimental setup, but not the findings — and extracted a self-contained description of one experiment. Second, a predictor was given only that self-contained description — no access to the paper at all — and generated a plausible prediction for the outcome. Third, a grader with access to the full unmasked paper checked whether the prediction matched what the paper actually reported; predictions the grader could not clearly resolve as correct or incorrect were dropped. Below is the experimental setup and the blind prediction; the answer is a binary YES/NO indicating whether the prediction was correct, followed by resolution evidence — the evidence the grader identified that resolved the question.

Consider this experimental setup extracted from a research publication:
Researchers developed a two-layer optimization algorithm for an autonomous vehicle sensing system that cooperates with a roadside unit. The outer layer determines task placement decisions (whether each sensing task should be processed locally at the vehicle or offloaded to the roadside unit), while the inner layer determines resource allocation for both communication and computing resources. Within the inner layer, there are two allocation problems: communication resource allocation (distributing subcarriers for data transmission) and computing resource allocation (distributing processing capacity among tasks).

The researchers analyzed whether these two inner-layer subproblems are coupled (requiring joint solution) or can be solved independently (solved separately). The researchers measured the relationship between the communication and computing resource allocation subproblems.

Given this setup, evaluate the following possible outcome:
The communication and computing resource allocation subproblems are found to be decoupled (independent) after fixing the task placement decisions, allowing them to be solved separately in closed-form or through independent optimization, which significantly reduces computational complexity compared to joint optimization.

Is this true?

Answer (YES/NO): YES